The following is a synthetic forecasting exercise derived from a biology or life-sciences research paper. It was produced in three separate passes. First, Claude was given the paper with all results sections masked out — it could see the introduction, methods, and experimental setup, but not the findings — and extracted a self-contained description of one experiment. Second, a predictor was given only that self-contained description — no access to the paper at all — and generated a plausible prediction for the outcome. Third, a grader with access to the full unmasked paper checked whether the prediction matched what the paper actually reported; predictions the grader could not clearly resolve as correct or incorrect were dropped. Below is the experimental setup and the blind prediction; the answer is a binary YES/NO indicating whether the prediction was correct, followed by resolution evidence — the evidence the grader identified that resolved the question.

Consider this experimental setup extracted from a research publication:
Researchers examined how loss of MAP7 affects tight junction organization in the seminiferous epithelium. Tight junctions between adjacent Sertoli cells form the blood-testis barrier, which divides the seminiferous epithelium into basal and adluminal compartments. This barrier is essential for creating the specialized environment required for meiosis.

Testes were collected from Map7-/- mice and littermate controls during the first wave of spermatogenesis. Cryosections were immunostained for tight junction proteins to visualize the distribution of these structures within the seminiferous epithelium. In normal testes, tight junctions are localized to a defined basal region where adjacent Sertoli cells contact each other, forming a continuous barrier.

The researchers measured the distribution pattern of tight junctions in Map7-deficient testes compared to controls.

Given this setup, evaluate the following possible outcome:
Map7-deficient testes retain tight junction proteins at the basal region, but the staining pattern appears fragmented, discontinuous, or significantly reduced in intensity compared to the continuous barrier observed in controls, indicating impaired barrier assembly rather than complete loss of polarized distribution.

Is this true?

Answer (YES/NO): NO